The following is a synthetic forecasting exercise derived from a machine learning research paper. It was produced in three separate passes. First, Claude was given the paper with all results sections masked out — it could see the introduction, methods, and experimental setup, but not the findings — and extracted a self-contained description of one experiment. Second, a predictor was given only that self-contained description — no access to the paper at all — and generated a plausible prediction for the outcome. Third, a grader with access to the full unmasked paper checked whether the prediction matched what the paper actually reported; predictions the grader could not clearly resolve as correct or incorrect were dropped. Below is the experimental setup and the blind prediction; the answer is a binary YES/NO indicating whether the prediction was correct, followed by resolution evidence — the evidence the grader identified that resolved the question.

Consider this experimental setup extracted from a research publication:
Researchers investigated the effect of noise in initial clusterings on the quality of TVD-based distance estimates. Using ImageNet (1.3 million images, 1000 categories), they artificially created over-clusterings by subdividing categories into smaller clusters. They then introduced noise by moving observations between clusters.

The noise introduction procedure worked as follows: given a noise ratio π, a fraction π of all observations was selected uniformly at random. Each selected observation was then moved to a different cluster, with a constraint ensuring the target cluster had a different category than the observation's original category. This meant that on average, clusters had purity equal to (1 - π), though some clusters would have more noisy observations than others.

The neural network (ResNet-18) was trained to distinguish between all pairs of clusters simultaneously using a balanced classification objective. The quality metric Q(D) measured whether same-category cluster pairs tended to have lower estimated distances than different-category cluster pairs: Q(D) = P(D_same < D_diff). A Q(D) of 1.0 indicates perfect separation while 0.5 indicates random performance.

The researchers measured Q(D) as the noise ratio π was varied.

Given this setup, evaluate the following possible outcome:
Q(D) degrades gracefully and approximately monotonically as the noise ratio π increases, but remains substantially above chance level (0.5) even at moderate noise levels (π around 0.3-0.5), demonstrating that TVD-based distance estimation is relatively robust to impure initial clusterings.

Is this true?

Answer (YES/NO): YES